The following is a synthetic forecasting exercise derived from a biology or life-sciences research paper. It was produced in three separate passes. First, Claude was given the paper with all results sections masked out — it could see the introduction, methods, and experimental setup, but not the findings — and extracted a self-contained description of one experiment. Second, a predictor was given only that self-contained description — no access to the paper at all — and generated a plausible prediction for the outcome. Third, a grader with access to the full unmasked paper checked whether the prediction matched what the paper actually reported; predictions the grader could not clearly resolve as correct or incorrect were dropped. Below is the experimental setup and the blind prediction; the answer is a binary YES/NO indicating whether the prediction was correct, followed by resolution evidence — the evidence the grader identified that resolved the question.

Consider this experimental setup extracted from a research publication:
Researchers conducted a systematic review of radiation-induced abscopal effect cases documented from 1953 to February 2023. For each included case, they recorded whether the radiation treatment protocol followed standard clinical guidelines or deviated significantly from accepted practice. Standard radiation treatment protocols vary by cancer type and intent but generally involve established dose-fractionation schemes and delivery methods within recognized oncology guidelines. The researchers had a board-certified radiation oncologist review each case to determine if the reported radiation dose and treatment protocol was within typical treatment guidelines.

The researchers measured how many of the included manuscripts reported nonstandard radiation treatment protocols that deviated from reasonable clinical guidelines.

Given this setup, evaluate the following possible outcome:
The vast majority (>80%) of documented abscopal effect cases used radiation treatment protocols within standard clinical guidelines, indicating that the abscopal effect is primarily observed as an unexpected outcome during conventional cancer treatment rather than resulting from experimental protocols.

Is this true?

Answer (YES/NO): YES